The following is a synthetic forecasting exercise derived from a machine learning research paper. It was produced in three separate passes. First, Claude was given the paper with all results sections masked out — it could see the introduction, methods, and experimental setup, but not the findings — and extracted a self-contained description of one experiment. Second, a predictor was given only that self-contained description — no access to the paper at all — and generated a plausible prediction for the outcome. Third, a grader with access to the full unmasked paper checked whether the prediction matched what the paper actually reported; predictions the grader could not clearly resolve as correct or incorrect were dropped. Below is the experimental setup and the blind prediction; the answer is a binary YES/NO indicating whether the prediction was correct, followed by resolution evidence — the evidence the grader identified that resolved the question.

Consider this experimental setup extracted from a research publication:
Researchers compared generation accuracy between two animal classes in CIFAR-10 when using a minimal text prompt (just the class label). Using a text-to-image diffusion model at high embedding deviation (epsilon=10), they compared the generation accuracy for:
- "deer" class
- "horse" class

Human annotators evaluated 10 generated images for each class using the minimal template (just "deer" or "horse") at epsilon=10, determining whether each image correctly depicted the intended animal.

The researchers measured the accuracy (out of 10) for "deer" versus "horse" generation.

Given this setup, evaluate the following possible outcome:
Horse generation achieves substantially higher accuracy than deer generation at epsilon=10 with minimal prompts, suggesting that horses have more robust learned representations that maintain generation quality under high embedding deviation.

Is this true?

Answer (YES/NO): YES